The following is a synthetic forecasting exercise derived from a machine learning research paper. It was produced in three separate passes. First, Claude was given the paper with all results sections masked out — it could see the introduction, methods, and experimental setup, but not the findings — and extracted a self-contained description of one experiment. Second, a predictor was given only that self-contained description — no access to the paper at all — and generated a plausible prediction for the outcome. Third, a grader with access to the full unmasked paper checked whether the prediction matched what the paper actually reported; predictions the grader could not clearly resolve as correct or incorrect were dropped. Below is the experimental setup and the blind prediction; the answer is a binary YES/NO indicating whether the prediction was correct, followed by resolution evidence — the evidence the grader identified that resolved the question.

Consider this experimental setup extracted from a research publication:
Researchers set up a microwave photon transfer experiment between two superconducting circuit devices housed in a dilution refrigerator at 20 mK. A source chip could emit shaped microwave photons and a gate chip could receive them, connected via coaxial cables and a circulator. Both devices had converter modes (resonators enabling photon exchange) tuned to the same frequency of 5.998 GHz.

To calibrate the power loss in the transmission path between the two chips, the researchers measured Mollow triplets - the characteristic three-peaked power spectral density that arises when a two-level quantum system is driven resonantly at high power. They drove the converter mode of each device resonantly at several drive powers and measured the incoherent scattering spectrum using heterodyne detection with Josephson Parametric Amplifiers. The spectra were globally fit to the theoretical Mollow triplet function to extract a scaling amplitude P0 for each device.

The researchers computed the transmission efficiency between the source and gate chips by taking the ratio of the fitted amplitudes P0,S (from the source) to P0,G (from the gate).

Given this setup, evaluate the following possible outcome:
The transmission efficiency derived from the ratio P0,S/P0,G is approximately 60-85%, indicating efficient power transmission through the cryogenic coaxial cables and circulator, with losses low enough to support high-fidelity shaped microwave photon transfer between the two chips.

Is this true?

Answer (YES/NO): YES